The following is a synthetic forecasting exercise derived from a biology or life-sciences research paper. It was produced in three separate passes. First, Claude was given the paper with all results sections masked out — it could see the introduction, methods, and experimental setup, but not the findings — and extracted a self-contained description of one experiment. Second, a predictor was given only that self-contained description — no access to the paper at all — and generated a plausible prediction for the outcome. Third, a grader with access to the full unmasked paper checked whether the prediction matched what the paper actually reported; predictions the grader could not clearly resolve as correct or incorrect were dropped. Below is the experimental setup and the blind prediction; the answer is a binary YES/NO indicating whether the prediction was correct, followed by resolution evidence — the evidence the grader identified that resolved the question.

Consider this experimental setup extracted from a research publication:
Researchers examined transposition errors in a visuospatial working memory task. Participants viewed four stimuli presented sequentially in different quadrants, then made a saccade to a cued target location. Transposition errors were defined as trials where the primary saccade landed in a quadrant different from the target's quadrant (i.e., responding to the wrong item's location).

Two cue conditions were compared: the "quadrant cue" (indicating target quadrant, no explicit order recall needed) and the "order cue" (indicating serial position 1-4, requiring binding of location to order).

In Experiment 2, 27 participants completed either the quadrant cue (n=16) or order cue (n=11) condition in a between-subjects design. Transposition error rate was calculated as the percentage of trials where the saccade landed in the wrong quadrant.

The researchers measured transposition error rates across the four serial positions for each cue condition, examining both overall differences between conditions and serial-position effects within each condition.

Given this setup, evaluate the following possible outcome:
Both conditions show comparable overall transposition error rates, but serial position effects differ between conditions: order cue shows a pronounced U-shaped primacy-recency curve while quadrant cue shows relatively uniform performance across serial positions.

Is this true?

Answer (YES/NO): NO